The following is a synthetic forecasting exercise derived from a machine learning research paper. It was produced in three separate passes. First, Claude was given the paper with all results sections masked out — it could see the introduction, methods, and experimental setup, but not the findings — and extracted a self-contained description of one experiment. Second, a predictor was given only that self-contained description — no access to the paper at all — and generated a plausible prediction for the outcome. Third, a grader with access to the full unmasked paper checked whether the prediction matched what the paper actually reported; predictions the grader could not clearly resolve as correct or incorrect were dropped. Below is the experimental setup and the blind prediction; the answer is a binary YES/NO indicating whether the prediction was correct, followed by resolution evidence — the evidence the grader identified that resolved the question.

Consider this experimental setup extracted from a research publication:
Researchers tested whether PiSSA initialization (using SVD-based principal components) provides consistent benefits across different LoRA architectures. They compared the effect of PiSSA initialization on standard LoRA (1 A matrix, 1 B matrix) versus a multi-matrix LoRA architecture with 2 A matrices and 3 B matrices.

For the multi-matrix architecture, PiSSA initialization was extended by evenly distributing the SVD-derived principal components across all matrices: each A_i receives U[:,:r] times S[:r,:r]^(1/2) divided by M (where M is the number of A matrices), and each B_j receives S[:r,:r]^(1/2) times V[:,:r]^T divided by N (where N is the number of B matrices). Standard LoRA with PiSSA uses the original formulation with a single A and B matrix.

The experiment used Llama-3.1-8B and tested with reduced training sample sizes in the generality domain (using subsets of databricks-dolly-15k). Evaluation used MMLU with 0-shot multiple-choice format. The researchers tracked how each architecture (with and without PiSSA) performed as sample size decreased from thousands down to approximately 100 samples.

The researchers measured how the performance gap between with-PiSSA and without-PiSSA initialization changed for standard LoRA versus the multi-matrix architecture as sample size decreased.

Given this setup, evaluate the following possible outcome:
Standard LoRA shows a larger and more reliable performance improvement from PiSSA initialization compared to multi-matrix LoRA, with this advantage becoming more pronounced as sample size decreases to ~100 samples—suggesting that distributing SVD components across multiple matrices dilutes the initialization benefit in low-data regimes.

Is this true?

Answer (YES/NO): NO